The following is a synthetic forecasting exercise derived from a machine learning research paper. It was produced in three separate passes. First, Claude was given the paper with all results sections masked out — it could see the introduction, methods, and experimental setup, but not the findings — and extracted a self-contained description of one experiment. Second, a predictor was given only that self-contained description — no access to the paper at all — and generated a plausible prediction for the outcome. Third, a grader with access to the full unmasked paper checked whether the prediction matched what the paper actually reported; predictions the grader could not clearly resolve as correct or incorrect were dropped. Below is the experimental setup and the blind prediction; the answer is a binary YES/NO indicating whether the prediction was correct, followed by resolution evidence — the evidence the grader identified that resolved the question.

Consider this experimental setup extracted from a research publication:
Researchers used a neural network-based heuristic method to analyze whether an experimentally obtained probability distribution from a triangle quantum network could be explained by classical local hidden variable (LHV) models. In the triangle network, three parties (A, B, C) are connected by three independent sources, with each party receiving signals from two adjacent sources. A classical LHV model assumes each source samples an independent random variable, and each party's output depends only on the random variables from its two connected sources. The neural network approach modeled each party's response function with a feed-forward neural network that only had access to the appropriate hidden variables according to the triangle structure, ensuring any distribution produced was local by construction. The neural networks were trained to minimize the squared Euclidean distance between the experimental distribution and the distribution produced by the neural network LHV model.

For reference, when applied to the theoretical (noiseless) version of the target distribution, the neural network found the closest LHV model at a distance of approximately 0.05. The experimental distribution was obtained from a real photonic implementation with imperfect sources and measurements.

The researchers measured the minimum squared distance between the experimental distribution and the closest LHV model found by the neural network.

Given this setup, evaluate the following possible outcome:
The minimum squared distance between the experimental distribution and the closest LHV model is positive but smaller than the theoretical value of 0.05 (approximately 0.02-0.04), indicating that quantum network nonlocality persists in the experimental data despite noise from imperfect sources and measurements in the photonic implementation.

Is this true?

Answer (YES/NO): YES